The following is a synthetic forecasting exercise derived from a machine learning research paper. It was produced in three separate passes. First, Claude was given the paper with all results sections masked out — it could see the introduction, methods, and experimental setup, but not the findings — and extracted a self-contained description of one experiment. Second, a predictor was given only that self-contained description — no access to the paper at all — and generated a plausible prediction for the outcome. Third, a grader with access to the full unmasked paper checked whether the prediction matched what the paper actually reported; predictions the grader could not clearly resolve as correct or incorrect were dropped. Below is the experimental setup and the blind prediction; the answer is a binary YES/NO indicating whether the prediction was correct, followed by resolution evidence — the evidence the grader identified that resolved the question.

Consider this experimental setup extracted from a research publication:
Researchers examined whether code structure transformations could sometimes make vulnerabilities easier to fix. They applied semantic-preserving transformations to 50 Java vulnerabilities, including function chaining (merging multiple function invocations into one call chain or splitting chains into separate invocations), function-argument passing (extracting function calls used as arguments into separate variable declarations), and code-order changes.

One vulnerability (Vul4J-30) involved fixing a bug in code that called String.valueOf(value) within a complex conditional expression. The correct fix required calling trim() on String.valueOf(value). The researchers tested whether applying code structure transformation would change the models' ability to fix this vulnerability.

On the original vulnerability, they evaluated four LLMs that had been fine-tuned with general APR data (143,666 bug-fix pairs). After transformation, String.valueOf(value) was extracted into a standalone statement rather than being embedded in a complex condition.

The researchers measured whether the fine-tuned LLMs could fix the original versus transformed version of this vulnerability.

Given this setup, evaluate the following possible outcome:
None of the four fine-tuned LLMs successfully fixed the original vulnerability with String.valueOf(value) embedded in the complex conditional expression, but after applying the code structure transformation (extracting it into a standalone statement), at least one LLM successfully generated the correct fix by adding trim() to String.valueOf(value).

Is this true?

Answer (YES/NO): YES